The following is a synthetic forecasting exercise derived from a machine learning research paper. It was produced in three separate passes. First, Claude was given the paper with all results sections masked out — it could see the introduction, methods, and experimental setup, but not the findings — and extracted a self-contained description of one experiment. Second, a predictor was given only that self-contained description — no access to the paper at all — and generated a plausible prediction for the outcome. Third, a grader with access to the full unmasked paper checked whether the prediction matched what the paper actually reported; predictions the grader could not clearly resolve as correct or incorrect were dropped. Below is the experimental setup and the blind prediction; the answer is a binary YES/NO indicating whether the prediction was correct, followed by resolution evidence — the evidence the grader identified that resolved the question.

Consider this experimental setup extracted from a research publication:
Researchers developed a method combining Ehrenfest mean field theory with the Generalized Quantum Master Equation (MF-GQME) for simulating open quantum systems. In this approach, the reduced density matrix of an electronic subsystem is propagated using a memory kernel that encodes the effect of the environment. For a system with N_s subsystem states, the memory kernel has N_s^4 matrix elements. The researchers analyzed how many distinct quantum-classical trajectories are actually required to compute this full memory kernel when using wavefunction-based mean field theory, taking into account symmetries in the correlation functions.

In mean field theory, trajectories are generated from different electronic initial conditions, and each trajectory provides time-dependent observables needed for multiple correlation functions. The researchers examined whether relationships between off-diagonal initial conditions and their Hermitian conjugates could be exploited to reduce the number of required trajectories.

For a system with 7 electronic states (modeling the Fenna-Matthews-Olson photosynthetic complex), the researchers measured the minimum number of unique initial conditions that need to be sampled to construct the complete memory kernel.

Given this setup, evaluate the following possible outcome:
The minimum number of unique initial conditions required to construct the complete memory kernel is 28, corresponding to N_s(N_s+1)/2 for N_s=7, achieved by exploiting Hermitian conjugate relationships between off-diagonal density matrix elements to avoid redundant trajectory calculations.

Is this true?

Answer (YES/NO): YES